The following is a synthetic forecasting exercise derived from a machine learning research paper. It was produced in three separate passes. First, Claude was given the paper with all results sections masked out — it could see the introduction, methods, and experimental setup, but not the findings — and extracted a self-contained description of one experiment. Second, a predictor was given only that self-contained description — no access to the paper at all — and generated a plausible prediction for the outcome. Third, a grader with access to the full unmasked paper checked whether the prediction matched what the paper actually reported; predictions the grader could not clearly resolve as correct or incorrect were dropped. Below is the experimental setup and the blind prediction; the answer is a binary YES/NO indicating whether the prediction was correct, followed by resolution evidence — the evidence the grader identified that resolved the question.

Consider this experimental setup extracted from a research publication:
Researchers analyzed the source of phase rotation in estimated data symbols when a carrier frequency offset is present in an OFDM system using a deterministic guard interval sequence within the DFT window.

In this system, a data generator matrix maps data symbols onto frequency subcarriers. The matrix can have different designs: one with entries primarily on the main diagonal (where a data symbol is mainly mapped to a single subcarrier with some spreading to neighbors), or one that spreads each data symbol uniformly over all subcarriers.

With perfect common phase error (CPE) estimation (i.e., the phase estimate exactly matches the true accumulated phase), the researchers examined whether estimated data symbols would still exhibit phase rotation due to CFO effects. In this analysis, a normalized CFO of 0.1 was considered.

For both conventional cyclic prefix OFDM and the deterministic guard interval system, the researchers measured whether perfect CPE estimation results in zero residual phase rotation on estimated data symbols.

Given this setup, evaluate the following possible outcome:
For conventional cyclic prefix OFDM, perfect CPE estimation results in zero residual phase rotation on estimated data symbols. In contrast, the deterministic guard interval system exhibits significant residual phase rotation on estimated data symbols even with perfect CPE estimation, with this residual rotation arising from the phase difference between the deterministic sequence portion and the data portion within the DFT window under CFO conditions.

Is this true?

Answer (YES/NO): NO